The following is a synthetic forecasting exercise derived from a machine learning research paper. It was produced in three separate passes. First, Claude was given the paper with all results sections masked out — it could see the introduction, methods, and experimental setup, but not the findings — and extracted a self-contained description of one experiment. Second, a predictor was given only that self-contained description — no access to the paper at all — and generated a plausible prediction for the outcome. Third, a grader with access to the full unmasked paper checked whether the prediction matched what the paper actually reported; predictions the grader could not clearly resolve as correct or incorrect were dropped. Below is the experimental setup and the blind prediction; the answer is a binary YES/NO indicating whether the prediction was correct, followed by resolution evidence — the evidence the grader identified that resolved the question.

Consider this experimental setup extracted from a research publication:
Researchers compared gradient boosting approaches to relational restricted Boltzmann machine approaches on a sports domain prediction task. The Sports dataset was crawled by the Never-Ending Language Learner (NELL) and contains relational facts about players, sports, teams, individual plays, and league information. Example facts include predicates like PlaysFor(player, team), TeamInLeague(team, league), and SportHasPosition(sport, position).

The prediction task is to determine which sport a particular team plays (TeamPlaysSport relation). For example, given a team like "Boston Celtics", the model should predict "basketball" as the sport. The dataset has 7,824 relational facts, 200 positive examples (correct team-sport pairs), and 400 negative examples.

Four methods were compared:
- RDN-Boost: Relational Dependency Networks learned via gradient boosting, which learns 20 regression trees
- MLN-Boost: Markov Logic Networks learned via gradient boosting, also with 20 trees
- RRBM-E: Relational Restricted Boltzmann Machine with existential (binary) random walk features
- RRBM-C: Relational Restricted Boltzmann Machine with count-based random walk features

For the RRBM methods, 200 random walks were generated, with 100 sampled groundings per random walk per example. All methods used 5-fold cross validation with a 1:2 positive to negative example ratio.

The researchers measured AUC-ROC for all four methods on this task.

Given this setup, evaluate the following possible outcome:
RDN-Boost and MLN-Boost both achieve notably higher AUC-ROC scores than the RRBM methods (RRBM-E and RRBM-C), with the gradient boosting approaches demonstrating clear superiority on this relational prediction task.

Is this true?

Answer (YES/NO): YES